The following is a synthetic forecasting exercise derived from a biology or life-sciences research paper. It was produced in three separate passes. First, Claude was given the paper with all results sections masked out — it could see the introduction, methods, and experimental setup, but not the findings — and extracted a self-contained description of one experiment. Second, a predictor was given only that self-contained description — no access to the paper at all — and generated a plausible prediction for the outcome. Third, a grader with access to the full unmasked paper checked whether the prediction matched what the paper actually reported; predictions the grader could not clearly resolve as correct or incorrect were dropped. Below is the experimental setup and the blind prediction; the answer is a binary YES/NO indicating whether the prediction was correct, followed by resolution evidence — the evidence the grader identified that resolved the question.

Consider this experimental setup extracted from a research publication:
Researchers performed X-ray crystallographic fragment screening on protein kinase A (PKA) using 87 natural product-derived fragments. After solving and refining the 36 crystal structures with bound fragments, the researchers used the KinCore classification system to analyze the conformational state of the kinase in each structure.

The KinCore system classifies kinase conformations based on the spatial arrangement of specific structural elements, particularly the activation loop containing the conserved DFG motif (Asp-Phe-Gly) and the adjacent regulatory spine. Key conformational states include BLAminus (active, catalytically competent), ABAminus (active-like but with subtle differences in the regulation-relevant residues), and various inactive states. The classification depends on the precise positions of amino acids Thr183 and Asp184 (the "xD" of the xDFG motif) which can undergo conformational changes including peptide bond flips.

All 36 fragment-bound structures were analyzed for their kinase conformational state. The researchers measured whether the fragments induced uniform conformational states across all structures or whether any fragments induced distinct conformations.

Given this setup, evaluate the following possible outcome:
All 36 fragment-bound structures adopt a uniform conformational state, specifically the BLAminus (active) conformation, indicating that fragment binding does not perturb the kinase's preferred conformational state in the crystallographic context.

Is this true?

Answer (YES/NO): NO